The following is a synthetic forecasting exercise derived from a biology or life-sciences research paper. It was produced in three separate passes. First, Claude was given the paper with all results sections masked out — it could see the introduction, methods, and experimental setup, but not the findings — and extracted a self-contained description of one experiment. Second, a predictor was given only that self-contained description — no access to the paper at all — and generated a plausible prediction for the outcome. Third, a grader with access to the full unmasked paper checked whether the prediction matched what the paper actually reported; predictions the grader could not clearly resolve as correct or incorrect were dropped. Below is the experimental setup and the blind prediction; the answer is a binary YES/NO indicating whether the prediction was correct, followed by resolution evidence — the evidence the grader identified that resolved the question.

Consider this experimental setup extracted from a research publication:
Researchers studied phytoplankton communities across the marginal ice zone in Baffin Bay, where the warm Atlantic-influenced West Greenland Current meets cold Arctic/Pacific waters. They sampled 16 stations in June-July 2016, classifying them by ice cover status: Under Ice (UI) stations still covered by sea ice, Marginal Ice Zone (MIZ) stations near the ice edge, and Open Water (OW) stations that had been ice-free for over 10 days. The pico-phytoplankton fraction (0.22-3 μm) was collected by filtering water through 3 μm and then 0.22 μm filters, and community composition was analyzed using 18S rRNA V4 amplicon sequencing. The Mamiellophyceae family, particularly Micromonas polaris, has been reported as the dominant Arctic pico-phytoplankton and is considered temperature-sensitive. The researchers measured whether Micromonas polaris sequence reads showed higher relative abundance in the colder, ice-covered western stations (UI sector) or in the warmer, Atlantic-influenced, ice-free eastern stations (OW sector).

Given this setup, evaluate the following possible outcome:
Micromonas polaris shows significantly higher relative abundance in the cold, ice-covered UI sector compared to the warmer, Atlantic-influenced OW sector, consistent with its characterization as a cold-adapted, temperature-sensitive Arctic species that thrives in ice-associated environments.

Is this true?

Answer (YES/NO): YES